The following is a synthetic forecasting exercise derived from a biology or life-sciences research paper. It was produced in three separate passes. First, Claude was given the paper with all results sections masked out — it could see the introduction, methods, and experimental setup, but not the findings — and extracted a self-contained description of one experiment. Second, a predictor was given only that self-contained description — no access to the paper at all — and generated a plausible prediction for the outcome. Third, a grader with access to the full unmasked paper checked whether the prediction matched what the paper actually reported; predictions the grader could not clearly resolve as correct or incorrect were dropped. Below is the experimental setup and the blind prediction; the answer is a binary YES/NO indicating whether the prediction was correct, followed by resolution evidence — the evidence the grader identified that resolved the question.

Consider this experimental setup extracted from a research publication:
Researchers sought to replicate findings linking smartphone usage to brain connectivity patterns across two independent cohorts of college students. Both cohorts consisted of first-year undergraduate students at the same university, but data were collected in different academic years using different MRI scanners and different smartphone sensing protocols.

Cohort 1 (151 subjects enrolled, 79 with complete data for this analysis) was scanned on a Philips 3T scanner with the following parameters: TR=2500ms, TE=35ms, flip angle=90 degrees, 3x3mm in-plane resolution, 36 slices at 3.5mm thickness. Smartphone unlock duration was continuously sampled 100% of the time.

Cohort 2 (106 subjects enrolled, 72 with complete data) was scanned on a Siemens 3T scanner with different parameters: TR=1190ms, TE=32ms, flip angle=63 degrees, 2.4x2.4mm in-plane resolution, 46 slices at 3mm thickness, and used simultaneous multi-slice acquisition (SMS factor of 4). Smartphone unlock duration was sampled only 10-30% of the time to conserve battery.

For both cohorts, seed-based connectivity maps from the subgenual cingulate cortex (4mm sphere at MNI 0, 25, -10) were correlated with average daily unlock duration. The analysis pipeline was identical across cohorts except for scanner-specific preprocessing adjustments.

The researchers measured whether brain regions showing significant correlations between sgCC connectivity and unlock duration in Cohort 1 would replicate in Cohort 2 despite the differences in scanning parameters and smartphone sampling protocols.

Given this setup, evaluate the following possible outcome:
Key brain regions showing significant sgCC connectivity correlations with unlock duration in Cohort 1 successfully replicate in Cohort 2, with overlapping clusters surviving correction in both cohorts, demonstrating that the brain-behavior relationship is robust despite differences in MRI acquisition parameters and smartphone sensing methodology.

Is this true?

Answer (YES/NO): YES